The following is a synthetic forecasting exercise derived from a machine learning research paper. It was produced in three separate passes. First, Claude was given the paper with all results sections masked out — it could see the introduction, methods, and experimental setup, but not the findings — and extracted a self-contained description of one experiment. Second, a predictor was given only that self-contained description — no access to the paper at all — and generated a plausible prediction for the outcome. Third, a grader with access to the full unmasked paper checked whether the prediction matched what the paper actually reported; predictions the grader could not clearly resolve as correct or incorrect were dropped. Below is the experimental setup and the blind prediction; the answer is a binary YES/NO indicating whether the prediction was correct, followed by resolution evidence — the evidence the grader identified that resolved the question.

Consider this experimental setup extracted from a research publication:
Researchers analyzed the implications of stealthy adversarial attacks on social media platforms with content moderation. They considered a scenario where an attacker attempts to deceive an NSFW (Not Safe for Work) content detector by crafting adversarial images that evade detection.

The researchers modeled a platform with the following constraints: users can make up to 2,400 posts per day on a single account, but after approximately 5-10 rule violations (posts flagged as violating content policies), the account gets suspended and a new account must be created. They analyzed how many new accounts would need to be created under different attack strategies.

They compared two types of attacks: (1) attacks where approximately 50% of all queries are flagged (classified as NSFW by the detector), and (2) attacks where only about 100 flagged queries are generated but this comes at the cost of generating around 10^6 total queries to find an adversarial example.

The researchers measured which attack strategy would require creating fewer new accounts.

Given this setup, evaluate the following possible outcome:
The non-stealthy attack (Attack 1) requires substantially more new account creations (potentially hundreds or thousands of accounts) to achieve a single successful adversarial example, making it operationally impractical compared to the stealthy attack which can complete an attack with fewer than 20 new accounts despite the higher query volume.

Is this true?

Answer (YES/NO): NO